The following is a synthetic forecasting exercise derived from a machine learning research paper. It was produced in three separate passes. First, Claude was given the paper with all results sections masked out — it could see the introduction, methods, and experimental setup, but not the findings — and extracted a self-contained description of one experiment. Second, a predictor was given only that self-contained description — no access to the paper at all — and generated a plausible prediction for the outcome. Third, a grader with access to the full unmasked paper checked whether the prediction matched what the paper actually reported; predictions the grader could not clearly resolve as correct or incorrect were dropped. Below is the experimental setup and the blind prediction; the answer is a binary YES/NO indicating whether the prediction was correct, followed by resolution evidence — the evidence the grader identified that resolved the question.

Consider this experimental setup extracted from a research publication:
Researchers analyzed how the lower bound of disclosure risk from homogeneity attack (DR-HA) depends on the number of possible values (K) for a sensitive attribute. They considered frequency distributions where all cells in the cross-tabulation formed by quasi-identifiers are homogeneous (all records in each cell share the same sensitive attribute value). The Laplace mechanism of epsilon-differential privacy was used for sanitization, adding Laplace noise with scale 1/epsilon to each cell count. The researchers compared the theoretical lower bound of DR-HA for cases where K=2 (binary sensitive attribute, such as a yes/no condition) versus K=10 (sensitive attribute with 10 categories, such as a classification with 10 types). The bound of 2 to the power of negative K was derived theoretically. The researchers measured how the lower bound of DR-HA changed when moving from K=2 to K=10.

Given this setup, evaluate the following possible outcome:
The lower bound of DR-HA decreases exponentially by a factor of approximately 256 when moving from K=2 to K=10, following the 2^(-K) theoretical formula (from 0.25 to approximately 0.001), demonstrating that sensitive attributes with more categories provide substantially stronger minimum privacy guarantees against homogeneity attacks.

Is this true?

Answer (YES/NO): YES